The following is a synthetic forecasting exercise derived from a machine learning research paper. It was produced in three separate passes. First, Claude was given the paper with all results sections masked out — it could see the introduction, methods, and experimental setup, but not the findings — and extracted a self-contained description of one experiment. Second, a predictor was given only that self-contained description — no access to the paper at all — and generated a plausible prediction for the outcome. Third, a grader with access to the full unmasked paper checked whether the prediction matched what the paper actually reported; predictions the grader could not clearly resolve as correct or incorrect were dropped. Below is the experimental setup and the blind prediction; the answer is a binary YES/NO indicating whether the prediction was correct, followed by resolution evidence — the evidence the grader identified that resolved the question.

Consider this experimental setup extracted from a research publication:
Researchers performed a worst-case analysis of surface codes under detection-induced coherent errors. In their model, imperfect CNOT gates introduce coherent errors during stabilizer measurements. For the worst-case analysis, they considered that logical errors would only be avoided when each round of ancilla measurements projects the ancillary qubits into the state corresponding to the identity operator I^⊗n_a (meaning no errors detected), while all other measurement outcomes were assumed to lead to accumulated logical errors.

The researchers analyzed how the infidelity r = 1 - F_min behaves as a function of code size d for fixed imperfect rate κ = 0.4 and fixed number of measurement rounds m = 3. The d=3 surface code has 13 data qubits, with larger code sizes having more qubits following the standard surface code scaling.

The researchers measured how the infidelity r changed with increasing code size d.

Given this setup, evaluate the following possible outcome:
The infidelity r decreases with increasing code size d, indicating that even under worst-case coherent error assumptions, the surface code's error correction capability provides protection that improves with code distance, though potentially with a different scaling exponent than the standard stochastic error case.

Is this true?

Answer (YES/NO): YES